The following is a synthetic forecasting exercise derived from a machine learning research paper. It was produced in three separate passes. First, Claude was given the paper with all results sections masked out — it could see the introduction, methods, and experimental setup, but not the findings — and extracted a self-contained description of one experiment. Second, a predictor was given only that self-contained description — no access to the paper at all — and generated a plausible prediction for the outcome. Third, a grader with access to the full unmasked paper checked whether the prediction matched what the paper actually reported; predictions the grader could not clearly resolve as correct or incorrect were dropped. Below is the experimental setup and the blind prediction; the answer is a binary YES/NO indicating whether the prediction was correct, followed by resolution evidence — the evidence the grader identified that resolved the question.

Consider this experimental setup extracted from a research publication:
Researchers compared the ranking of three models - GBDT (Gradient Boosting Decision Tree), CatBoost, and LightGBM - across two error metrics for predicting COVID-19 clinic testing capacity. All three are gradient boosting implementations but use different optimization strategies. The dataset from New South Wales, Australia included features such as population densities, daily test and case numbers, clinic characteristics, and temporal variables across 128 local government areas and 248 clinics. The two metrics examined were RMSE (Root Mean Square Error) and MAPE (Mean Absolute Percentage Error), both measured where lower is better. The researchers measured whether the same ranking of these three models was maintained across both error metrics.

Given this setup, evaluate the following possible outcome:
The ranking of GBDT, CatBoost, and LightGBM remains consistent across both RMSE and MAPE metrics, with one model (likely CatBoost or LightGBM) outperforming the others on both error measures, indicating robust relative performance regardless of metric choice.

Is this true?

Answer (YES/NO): NO